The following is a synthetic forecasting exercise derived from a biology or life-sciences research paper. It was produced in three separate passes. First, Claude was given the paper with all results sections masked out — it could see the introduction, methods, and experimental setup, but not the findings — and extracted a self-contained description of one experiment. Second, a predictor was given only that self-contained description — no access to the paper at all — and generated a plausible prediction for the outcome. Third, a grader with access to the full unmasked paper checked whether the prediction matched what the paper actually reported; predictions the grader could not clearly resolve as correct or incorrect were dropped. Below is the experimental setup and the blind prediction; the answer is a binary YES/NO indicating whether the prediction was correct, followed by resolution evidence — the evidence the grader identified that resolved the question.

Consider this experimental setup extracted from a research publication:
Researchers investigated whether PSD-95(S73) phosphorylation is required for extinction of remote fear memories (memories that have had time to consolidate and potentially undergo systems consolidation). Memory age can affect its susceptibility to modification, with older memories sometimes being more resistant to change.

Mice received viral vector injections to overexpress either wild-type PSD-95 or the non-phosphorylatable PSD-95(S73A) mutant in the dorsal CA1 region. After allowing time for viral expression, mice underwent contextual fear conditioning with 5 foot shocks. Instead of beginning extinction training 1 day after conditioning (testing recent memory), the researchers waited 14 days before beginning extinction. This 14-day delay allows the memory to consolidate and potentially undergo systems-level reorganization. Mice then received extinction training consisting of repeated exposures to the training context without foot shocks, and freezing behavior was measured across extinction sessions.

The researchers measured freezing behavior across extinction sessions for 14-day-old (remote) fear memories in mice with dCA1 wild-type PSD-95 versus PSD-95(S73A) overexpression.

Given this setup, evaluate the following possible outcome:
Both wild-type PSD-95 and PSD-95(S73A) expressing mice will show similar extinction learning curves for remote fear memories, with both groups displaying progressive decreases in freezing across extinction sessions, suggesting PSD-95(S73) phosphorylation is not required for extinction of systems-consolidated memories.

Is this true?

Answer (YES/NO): NO